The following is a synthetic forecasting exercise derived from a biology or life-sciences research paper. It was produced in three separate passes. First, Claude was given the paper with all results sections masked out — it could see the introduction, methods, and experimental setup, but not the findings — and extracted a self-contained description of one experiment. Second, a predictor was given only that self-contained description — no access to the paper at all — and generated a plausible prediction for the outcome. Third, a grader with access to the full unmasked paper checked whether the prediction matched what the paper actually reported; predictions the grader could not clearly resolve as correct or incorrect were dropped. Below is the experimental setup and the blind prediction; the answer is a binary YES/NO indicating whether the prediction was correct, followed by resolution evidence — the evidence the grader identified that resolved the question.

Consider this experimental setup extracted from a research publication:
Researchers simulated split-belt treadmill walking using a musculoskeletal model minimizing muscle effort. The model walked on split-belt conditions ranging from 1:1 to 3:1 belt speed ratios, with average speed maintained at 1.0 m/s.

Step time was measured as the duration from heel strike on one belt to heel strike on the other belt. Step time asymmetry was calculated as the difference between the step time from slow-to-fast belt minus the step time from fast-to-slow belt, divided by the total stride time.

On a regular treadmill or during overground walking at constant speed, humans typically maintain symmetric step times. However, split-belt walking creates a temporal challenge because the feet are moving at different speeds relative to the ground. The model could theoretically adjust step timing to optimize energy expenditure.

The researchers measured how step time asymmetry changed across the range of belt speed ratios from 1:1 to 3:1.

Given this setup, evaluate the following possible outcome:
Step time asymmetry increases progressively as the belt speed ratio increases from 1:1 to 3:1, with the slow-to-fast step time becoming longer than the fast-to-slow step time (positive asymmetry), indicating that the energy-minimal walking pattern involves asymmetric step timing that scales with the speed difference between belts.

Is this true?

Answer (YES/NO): YES